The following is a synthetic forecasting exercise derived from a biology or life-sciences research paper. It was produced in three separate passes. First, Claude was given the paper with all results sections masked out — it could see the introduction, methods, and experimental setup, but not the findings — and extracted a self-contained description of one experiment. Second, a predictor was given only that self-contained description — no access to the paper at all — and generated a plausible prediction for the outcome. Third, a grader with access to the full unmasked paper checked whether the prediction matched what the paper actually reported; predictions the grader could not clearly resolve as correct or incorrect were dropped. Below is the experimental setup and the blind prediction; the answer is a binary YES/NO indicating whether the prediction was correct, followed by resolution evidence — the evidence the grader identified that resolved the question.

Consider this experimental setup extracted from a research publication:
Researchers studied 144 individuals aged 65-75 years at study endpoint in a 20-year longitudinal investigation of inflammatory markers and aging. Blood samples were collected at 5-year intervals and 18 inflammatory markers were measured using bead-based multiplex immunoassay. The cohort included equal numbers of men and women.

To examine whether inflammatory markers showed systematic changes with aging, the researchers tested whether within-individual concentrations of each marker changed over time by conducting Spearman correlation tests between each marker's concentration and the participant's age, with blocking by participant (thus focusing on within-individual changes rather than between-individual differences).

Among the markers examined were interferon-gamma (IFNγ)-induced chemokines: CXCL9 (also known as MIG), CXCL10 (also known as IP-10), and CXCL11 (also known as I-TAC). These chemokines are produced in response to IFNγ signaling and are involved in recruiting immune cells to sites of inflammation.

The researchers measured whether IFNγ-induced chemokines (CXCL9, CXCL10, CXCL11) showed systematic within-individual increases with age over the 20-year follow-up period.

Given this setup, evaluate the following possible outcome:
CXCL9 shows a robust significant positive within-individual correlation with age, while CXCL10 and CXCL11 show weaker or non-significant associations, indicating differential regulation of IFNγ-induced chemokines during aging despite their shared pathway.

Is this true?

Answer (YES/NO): NO